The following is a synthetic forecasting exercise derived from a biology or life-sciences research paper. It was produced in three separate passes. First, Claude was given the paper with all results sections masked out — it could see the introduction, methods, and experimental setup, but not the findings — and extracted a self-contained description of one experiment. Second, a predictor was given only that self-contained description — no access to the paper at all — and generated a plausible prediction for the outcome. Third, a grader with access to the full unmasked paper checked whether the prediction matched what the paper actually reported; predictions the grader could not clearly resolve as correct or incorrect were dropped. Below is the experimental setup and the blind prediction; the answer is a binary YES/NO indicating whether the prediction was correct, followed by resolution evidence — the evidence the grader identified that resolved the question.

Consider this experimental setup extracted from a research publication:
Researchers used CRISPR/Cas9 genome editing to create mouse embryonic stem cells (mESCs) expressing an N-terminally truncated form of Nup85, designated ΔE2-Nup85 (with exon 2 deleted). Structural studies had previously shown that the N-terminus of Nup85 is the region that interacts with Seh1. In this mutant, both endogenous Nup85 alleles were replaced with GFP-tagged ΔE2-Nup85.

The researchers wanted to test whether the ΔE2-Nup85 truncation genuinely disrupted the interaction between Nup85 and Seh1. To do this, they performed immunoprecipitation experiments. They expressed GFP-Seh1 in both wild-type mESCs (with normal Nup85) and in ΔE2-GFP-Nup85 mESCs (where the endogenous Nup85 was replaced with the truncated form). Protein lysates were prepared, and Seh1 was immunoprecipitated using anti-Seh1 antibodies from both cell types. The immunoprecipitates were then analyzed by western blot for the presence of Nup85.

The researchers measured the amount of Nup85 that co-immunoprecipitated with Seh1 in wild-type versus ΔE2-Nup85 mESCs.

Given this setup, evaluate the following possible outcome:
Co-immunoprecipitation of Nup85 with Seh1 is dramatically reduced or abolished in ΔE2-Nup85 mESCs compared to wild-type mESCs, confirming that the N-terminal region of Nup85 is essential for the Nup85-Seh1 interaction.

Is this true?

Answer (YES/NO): YES